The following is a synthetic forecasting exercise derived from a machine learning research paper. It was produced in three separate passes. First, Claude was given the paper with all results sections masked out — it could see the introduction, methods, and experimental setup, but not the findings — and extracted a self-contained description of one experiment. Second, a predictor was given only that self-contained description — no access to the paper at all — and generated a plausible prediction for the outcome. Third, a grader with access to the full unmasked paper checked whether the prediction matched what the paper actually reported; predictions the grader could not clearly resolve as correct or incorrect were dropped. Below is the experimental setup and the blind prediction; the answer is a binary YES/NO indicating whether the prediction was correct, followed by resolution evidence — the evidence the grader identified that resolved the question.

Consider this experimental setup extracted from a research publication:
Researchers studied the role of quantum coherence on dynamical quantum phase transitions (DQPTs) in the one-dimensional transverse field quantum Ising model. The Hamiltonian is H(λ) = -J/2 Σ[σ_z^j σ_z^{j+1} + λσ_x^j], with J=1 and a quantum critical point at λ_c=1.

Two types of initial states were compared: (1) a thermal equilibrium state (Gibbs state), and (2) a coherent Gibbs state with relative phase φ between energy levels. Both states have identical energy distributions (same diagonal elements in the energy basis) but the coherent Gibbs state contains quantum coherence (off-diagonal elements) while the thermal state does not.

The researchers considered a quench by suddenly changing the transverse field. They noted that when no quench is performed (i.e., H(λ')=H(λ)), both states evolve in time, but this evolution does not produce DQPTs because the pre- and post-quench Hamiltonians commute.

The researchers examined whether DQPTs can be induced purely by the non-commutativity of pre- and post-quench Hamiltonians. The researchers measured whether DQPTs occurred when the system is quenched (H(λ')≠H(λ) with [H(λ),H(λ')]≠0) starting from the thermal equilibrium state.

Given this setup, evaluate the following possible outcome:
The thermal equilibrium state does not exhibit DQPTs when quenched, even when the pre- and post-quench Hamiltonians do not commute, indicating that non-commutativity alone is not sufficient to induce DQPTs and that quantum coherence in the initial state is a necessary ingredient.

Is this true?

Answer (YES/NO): NO